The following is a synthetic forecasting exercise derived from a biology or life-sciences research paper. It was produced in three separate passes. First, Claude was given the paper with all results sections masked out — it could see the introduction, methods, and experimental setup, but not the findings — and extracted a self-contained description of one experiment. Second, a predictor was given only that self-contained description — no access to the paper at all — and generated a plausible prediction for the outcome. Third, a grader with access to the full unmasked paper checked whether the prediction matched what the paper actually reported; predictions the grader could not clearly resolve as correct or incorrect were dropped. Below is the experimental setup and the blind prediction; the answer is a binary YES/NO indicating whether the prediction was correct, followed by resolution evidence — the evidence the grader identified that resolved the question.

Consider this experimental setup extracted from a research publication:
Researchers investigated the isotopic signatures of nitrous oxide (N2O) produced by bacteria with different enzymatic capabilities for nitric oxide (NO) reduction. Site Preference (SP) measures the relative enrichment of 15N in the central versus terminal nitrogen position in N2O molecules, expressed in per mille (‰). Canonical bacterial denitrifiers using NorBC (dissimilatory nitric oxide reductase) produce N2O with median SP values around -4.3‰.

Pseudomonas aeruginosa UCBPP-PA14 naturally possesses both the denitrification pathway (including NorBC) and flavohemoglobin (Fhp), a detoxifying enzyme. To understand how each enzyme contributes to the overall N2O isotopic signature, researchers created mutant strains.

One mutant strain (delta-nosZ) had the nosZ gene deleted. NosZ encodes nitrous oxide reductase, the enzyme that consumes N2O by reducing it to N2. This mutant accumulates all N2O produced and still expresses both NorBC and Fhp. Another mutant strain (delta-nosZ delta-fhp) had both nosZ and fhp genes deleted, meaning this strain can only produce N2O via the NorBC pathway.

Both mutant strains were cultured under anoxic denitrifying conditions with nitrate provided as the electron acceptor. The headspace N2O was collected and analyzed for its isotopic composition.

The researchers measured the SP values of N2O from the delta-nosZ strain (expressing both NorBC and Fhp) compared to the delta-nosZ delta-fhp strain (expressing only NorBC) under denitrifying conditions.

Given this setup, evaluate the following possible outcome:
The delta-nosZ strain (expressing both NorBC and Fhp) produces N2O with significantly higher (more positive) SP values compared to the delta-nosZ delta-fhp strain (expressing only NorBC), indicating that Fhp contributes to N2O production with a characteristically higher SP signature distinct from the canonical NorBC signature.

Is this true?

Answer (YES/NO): NO